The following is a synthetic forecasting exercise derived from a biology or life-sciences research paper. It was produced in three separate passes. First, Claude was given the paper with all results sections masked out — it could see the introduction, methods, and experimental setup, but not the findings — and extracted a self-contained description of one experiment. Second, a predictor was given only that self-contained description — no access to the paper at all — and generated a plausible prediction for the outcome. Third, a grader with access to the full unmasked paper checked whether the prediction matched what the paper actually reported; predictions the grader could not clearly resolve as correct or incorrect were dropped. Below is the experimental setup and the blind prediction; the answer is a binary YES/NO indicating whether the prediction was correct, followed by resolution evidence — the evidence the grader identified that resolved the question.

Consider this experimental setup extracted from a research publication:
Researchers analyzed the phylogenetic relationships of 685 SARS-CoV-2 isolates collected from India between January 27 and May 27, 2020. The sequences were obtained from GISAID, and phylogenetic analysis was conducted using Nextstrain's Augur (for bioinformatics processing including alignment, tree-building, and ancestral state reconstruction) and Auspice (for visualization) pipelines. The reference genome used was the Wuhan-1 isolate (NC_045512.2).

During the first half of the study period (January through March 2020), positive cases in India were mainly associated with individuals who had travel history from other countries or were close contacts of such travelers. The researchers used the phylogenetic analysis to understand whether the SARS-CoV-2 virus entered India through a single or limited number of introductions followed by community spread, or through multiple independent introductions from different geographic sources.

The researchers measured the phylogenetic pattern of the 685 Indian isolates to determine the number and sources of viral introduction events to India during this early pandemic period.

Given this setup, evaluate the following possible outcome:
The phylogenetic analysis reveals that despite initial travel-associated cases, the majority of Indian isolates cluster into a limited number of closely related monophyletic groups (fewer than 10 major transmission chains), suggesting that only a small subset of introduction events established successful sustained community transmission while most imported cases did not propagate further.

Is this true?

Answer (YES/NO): NO